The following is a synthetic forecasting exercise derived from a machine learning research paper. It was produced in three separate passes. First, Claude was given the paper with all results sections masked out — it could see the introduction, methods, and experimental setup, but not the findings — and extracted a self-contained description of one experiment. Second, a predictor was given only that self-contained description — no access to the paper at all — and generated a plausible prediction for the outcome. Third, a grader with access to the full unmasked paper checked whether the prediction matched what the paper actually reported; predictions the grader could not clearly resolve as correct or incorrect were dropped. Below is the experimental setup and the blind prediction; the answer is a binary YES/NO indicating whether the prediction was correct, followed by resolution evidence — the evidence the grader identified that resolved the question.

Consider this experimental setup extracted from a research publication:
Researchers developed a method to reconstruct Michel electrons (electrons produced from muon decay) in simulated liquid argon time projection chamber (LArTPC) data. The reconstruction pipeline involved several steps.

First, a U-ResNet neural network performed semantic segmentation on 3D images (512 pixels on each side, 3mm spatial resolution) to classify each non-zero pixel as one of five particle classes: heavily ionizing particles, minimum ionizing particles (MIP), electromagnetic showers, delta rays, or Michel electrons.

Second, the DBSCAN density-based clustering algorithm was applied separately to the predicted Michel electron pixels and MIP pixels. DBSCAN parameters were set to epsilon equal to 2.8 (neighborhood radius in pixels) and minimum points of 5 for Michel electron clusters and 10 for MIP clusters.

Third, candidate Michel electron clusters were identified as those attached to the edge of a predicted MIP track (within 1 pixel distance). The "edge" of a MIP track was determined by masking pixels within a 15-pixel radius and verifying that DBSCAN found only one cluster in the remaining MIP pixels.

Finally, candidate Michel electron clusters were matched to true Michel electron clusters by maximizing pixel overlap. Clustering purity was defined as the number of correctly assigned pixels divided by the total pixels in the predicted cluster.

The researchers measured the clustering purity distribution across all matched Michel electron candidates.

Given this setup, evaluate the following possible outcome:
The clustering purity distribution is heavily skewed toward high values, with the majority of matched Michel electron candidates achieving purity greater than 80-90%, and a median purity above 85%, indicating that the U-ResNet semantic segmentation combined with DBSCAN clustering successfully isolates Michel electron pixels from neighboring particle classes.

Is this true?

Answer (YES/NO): YES